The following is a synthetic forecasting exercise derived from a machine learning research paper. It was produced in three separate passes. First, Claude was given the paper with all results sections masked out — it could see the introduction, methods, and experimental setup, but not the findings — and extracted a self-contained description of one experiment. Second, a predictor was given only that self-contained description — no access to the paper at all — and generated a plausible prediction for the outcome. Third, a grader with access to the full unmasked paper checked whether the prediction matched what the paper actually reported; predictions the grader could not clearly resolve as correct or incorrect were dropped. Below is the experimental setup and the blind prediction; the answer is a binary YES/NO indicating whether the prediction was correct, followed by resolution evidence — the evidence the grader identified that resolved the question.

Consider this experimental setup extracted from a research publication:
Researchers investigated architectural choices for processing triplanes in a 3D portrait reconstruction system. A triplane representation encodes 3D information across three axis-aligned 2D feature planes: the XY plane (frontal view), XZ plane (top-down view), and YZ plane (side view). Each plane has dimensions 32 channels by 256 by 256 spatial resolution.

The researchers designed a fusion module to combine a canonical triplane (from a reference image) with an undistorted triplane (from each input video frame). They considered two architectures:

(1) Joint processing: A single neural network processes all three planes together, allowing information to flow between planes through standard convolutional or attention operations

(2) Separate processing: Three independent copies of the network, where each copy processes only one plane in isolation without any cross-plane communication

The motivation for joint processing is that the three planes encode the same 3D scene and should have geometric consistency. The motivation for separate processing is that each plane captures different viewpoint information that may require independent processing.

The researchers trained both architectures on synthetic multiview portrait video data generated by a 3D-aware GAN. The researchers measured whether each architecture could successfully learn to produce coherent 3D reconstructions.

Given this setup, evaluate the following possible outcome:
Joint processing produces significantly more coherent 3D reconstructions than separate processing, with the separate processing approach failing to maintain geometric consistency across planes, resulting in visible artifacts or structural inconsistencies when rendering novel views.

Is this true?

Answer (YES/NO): NO